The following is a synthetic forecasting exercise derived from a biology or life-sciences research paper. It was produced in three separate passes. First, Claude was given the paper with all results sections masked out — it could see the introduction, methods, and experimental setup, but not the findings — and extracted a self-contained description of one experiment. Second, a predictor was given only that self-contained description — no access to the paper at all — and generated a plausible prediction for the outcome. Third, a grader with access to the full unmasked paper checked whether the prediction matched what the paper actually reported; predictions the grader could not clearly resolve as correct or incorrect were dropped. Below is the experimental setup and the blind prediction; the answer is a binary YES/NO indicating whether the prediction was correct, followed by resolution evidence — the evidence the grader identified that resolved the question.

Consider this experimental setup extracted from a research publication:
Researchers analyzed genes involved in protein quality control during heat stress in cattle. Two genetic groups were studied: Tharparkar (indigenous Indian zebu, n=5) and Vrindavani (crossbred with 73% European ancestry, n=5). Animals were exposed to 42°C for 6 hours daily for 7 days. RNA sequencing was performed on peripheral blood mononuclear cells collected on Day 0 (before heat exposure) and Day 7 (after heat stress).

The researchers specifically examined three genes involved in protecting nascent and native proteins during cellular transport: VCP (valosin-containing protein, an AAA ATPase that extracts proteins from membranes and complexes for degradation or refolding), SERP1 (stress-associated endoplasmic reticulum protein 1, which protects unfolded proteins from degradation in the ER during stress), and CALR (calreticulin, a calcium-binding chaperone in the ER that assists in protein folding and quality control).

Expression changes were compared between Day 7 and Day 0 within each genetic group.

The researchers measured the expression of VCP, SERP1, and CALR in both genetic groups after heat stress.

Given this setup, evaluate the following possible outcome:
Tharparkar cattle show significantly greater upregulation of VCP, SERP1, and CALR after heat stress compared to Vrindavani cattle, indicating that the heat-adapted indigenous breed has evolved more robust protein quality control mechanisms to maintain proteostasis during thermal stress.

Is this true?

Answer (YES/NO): YES